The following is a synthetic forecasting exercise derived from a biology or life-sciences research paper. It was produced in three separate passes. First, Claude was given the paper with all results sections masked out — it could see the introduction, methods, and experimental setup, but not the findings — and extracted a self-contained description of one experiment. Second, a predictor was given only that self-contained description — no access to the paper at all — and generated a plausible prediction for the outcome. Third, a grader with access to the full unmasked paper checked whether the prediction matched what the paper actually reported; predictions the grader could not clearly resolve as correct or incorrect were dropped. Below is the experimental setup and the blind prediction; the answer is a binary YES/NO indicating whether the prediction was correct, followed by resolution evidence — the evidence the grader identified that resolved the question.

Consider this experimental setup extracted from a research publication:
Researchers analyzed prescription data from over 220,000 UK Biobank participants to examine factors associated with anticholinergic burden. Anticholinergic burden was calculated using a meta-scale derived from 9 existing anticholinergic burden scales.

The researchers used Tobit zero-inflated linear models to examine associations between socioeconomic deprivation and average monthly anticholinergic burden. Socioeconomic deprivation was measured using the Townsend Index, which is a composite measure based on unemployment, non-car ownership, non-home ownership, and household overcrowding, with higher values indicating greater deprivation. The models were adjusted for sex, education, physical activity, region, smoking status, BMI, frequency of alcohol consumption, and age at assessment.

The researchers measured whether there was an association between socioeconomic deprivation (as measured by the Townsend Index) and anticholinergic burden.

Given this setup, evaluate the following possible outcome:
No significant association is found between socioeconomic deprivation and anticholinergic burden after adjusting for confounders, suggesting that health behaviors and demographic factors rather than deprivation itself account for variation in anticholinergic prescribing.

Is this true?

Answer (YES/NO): NO